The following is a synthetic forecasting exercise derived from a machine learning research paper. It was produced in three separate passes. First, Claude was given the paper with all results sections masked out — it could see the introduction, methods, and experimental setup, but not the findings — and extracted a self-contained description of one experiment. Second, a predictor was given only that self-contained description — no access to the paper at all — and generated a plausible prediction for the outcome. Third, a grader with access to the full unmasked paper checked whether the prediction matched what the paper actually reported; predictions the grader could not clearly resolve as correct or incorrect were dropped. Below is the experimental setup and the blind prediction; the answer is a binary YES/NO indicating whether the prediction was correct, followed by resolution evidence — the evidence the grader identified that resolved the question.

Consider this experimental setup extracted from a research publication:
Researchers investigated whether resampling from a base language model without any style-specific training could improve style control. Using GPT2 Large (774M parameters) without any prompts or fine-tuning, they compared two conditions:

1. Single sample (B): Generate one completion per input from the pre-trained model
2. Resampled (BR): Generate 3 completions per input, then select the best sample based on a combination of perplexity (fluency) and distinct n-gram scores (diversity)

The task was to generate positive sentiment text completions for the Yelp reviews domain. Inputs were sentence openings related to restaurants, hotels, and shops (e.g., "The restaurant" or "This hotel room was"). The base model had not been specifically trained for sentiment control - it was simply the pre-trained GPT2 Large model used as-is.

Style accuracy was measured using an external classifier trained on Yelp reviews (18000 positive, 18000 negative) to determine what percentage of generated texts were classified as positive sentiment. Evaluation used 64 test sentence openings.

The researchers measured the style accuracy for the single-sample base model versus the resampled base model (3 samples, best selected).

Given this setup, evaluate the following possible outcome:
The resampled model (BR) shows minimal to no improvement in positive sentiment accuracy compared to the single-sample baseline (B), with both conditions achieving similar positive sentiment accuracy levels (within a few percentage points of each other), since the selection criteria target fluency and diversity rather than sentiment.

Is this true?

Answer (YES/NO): NO